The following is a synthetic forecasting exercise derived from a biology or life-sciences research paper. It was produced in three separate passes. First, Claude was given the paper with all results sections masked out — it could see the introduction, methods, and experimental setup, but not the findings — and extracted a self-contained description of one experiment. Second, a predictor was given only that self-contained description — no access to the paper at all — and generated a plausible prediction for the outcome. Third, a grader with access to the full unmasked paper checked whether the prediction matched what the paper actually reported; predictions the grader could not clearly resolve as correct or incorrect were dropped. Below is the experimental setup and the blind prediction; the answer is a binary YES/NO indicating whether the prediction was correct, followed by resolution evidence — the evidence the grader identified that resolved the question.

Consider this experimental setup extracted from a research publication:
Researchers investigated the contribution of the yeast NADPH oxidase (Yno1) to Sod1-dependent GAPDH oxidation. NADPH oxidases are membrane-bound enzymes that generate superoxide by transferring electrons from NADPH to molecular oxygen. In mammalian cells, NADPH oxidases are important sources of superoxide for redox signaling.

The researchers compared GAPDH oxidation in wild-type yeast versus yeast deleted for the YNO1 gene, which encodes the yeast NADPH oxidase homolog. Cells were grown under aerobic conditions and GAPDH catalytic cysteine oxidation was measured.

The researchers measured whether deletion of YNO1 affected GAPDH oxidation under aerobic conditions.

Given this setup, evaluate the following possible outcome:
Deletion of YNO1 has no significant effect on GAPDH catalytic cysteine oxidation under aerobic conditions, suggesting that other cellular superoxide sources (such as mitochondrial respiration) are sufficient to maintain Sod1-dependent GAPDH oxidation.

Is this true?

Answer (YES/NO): NO